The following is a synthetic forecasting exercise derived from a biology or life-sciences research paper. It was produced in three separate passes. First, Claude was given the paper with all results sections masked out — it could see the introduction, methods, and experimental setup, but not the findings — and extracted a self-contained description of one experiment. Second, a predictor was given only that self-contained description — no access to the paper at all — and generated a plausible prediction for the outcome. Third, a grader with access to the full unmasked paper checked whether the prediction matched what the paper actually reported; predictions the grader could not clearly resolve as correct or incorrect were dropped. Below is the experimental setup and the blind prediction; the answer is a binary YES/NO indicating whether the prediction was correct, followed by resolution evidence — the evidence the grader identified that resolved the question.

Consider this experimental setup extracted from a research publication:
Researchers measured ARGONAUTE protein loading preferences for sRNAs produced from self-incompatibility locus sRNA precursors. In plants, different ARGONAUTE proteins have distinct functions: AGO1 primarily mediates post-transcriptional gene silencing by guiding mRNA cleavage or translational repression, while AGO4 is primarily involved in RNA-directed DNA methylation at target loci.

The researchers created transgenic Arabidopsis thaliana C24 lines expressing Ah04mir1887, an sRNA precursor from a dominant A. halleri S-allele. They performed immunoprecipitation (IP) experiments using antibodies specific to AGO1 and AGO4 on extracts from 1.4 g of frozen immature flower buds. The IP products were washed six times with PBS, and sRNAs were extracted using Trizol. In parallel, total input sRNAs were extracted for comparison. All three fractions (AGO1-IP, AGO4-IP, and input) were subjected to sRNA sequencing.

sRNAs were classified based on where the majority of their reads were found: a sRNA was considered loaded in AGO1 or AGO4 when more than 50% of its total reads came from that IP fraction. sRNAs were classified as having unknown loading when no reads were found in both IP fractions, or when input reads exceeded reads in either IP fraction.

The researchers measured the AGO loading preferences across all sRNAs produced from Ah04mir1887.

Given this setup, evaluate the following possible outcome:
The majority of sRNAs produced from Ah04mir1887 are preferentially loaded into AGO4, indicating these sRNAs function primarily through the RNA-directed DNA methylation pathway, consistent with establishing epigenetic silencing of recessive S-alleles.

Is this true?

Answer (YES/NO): NO